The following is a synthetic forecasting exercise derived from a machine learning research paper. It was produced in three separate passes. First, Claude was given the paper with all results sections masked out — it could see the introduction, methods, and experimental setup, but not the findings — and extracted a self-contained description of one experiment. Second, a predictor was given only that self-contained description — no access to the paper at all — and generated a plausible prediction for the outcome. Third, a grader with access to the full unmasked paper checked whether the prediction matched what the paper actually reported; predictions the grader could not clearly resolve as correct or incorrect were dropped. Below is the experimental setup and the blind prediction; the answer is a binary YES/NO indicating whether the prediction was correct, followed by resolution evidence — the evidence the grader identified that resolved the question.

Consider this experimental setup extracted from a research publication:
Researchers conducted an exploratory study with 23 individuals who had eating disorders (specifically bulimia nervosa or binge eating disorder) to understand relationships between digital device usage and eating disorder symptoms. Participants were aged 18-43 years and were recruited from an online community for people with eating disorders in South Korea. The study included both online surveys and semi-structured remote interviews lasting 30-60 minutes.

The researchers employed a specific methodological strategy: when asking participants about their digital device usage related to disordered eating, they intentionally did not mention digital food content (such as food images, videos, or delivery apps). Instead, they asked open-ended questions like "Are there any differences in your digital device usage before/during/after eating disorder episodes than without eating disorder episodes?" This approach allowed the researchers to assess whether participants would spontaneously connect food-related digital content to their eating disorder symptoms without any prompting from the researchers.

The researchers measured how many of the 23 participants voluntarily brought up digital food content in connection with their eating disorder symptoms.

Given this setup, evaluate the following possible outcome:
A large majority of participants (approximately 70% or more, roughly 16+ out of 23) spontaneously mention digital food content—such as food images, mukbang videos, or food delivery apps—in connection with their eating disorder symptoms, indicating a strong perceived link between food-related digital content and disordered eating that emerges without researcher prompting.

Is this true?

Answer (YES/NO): YES